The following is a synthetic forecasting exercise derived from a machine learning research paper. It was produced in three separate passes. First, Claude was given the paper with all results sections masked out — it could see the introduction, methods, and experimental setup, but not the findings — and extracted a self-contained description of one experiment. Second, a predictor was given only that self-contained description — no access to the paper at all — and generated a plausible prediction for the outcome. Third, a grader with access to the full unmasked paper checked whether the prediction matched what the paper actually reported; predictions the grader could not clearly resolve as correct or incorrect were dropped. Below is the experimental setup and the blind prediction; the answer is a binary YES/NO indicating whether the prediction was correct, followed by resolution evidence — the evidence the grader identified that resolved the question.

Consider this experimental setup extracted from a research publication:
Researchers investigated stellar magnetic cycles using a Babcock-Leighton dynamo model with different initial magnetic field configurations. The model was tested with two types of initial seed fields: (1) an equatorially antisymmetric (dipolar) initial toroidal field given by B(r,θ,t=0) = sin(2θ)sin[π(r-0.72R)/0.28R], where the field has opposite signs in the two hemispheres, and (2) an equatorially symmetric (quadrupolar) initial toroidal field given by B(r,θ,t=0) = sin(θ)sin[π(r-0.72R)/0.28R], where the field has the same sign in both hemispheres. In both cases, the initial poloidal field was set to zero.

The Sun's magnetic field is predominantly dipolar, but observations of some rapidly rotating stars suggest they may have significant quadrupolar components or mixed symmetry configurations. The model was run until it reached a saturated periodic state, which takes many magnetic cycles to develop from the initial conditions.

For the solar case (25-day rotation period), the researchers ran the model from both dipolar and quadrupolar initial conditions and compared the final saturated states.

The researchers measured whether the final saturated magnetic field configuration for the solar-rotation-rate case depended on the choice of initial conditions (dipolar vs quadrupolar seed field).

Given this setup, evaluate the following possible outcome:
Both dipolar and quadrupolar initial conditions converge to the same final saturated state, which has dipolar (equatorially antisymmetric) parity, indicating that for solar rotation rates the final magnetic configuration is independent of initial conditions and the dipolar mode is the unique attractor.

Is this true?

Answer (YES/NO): YES